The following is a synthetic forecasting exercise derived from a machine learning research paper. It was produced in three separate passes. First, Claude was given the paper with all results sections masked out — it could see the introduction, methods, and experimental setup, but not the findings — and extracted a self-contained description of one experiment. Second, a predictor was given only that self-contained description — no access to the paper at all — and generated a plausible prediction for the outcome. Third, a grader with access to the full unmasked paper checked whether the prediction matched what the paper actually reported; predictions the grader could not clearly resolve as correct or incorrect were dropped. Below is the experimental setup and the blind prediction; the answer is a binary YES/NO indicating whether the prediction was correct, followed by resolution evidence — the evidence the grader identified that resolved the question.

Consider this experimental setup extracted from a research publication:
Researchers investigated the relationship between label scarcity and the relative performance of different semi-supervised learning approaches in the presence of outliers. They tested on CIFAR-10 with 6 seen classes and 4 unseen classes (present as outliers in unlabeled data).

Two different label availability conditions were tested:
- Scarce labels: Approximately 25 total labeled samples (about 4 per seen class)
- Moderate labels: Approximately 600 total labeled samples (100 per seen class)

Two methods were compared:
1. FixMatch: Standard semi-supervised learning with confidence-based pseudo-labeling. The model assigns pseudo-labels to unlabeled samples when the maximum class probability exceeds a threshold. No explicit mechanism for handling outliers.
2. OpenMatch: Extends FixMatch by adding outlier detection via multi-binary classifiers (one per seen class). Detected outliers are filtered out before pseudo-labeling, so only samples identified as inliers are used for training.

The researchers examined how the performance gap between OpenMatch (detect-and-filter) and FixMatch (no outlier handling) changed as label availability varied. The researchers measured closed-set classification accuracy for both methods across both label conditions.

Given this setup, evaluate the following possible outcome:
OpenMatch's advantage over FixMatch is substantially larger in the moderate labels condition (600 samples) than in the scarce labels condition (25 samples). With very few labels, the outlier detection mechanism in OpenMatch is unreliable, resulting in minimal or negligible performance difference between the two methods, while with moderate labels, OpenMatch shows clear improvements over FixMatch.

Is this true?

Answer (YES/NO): NO